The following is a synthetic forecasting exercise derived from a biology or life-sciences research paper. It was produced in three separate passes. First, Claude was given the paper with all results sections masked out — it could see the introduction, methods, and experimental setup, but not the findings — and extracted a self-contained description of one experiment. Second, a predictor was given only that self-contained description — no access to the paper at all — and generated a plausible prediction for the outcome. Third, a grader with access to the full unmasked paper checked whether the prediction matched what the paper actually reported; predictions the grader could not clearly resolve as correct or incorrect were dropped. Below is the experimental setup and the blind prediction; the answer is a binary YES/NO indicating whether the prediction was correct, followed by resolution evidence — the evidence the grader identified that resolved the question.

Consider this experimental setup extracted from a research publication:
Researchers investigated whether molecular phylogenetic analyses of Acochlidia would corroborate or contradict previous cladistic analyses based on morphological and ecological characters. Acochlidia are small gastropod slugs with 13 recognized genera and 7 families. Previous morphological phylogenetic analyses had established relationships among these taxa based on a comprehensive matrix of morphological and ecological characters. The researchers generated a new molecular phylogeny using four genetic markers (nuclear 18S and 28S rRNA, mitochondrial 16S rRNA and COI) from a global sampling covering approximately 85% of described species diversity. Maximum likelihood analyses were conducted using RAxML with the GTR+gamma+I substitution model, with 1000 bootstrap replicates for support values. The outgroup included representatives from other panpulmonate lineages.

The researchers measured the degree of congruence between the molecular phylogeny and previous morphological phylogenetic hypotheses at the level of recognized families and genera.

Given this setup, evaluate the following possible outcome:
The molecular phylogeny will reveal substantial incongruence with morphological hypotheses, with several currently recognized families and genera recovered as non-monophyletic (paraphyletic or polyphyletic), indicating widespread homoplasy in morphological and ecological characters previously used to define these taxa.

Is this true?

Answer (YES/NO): NO